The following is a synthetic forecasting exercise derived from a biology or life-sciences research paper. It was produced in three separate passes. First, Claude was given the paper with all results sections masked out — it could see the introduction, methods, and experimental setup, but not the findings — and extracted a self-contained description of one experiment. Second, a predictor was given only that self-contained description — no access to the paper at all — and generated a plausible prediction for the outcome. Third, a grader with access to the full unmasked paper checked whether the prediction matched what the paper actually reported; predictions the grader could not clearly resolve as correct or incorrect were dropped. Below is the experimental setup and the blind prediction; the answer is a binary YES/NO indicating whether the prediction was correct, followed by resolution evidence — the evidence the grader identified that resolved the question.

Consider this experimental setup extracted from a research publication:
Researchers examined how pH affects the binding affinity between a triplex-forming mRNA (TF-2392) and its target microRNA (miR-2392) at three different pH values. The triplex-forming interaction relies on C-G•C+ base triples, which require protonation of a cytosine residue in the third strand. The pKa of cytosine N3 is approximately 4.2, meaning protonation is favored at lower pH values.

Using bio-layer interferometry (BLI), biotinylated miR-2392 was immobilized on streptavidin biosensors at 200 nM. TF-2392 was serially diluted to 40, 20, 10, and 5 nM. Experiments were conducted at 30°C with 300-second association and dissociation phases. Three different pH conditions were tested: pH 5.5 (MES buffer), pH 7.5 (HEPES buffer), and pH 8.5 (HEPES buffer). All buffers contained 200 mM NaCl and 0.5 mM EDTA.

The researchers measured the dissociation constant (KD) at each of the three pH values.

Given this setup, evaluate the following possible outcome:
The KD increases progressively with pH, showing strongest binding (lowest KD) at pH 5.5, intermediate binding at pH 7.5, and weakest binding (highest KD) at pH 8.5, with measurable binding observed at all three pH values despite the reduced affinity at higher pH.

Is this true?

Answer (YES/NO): YES